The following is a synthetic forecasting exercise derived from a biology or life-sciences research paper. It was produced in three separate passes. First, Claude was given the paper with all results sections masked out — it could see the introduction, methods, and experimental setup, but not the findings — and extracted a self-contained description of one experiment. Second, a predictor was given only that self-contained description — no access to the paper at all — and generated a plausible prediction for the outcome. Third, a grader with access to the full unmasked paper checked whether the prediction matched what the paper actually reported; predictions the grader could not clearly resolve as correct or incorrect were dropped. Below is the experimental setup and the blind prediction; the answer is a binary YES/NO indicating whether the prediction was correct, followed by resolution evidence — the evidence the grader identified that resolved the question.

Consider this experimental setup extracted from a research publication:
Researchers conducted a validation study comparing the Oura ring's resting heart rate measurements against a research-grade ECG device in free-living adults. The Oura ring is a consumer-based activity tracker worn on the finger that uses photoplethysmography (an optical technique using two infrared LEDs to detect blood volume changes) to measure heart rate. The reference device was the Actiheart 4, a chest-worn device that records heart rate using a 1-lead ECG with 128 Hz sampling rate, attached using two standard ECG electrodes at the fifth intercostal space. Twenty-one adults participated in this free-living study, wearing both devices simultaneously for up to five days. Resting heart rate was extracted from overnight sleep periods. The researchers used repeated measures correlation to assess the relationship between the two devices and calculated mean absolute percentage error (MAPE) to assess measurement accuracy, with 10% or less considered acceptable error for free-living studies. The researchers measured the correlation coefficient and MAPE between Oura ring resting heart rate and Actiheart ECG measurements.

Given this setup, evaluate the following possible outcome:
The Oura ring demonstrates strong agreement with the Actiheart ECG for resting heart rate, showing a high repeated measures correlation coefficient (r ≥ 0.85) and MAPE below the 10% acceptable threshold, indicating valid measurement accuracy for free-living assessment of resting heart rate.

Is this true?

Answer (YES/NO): YES